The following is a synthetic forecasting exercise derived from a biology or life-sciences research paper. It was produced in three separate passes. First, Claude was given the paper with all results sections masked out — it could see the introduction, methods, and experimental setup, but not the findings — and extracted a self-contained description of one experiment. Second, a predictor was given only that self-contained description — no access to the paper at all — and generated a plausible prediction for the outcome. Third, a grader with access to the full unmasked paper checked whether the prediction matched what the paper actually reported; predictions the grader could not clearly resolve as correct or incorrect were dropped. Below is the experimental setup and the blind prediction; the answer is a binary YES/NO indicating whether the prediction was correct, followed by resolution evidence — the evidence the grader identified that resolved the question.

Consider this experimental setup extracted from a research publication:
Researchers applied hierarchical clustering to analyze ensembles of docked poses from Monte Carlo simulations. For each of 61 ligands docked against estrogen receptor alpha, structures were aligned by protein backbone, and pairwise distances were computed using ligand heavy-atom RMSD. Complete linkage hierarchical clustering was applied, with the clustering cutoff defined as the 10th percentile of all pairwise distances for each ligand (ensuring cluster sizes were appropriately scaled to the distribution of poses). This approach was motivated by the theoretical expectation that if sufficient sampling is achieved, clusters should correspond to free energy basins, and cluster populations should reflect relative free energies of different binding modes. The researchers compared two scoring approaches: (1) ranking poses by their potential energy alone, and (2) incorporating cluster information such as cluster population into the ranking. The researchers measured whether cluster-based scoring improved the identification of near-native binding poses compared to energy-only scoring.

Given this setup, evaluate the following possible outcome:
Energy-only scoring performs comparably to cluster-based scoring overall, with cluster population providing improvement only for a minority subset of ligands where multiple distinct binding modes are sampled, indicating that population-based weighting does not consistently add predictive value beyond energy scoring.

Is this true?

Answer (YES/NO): NO